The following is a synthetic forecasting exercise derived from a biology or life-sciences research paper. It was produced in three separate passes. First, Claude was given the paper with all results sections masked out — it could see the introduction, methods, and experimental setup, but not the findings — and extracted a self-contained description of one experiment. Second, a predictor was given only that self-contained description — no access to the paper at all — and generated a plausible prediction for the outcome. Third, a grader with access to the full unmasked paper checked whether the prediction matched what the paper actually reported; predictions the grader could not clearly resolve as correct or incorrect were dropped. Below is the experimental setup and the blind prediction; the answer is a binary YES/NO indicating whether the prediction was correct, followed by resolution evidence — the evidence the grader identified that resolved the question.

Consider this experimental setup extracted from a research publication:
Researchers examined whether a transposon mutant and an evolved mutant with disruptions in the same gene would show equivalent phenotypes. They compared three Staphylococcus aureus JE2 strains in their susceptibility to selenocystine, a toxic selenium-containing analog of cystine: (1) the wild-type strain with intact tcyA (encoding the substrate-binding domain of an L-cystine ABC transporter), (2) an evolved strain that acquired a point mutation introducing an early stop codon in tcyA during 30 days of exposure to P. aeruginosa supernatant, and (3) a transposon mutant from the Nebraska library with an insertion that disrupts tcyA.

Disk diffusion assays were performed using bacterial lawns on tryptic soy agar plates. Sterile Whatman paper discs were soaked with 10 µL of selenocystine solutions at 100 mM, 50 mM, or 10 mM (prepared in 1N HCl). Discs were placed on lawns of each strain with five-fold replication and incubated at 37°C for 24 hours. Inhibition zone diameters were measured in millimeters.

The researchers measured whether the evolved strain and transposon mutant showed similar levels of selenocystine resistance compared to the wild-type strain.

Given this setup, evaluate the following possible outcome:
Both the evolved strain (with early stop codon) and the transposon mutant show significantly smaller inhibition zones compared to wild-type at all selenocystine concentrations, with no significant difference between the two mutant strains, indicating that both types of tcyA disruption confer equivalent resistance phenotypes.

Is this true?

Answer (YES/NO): NO